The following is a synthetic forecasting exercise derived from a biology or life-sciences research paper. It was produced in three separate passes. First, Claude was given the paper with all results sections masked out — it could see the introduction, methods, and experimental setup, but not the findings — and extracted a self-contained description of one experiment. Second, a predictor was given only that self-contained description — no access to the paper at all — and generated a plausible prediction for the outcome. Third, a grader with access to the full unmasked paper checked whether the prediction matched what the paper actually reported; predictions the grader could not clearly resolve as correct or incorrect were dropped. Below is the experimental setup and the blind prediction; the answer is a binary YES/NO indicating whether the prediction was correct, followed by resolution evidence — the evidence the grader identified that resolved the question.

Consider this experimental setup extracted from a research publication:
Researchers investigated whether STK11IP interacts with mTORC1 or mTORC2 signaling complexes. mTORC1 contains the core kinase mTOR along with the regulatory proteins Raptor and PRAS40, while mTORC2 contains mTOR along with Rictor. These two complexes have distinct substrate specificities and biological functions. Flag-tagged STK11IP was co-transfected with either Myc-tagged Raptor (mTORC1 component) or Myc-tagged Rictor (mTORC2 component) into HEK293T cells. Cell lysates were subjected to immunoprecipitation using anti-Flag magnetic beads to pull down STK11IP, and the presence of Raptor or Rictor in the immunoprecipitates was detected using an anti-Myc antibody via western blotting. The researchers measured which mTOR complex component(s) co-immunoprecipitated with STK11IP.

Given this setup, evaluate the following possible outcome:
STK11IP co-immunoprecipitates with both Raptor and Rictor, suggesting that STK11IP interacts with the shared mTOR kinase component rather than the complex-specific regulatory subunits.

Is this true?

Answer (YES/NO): NO